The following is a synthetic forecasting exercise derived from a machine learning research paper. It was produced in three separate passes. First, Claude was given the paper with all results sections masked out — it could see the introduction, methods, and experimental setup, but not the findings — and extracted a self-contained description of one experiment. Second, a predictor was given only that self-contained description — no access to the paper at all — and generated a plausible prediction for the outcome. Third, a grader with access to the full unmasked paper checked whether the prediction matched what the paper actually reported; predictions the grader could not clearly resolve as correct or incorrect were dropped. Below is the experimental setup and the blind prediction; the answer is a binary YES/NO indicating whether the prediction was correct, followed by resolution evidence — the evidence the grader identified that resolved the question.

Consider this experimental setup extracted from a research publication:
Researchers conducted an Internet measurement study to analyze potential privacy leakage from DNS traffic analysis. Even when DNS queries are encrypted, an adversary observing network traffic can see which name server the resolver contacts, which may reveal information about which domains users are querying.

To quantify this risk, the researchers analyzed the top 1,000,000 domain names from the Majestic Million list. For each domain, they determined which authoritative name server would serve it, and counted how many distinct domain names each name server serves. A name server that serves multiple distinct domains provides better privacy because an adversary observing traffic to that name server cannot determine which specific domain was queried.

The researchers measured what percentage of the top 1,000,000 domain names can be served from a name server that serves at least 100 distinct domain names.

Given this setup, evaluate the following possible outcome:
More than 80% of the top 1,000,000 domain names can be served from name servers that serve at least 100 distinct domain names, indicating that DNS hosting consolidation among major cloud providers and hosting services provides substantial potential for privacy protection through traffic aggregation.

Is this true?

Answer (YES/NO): NO